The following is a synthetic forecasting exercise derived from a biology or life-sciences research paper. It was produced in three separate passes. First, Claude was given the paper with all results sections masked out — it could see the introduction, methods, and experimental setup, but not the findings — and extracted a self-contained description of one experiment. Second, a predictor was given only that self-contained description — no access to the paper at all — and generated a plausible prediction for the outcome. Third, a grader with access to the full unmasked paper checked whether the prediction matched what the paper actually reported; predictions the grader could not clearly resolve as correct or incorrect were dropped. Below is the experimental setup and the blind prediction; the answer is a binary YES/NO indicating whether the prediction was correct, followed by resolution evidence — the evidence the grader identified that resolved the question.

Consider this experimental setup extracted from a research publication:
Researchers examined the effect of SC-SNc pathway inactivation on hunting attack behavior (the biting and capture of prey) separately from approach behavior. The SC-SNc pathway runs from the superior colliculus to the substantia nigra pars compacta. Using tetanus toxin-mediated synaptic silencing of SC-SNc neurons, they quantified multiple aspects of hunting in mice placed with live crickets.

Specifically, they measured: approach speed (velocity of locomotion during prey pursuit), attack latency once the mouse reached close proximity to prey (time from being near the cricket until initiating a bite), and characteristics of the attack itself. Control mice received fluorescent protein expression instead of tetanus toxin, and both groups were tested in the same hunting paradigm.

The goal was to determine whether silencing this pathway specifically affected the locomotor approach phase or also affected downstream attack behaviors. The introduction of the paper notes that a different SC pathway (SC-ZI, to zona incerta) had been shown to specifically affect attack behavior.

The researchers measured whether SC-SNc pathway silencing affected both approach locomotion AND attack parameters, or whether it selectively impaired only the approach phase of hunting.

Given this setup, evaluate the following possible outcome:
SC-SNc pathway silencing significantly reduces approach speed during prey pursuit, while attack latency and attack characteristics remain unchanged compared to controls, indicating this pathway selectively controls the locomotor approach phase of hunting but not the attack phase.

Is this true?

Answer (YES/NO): YES